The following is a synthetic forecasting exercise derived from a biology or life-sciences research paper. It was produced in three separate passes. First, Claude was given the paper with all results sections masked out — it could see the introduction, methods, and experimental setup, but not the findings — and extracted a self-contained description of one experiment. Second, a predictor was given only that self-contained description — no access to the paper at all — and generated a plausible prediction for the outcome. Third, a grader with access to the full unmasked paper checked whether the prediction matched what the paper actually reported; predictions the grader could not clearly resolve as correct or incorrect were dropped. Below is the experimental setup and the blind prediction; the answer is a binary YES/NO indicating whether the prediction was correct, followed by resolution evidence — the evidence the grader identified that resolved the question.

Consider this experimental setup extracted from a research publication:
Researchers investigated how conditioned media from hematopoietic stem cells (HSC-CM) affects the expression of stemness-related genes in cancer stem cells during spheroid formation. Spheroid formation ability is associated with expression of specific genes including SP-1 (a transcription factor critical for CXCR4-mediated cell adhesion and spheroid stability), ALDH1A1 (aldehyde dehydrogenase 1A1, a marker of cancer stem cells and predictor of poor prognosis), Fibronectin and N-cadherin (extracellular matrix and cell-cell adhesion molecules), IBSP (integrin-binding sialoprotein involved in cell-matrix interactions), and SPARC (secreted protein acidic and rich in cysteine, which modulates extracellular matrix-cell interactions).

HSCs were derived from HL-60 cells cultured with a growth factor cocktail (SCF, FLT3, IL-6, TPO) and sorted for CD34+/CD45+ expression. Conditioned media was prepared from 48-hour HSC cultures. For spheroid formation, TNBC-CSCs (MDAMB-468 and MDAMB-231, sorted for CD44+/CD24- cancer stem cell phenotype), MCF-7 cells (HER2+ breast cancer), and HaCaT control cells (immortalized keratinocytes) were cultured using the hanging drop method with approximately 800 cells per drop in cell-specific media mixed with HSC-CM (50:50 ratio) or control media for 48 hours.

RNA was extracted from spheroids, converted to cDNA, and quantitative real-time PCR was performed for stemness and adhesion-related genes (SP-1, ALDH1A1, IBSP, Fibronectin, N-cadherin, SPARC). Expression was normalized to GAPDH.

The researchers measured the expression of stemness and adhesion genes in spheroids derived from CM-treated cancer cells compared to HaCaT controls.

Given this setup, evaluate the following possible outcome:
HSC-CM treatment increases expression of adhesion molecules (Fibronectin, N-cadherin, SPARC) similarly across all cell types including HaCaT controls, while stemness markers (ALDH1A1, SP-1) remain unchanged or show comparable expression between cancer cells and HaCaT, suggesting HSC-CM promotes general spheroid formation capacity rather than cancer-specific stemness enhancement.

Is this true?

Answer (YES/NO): NO